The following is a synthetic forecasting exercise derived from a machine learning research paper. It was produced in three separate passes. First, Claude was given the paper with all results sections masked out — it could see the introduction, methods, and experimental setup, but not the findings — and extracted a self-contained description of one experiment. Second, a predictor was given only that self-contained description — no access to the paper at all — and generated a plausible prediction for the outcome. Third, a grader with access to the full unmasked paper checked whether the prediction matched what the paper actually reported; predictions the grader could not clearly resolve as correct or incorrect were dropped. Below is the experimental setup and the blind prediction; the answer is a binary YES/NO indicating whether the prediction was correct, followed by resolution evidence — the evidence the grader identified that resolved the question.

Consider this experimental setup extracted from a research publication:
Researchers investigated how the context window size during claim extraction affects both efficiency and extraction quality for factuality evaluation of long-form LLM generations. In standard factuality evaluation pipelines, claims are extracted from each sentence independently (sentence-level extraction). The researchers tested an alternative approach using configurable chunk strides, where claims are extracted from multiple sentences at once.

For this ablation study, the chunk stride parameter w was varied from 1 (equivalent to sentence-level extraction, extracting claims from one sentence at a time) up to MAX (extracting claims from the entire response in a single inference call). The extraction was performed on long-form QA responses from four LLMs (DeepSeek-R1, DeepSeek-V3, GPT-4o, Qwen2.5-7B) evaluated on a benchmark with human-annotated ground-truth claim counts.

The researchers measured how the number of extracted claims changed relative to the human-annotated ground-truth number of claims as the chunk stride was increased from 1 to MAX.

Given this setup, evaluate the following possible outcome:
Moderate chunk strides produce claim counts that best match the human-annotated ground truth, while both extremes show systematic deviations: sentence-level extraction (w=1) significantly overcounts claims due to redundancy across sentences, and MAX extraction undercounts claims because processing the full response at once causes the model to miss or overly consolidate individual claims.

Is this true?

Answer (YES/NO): NO